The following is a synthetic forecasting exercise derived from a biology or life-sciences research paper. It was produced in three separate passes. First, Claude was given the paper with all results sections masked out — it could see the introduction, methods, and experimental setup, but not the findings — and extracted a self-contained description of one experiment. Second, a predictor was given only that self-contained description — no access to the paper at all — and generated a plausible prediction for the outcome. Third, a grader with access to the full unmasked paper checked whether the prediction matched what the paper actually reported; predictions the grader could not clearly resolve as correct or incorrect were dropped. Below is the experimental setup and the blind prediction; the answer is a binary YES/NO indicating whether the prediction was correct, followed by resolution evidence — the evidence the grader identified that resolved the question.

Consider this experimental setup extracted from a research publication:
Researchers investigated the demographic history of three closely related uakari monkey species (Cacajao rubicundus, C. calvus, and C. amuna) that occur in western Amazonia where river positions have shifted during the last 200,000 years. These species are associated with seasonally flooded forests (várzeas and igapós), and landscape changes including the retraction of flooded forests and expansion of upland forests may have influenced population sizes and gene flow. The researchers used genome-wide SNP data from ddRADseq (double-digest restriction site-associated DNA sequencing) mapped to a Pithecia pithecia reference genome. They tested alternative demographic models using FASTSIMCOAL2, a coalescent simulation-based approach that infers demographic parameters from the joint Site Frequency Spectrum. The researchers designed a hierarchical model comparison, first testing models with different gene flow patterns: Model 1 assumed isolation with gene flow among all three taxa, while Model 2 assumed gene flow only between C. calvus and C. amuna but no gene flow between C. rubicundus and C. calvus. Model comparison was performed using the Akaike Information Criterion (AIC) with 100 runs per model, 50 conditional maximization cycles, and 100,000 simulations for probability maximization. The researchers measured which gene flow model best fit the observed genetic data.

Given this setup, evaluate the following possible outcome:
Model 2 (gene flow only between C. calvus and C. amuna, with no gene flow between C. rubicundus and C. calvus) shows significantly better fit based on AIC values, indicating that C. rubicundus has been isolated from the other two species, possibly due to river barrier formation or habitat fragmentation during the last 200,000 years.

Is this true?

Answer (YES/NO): YES